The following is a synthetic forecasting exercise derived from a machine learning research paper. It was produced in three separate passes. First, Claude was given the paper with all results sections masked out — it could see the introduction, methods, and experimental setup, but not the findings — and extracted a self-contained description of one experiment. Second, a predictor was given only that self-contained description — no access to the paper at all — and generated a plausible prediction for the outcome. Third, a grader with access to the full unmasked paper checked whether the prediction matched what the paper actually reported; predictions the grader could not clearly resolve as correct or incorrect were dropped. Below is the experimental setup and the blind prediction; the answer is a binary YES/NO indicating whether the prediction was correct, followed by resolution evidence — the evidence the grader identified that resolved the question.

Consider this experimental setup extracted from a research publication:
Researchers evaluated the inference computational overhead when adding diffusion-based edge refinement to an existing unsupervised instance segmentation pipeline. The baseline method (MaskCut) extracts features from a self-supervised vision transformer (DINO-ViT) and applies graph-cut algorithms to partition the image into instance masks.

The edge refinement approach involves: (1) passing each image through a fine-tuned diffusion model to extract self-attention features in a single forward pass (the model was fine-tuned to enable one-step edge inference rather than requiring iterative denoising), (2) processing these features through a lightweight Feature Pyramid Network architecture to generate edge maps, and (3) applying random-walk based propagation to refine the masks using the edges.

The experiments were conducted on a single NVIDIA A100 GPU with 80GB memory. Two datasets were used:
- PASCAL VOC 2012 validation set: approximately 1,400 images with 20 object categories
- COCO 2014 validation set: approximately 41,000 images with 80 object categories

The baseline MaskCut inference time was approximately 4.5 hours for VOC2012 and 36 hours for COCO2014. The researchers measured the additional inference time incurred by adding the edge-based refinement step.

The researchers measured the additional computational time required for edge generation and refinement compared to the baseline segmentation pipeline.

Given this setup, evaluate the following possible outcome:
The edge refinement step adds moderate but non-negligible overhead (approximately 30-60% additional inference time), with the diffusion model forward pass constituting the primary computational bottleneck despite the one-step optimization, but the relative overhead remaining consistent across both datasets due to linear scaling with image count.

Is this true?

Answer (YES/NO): NO